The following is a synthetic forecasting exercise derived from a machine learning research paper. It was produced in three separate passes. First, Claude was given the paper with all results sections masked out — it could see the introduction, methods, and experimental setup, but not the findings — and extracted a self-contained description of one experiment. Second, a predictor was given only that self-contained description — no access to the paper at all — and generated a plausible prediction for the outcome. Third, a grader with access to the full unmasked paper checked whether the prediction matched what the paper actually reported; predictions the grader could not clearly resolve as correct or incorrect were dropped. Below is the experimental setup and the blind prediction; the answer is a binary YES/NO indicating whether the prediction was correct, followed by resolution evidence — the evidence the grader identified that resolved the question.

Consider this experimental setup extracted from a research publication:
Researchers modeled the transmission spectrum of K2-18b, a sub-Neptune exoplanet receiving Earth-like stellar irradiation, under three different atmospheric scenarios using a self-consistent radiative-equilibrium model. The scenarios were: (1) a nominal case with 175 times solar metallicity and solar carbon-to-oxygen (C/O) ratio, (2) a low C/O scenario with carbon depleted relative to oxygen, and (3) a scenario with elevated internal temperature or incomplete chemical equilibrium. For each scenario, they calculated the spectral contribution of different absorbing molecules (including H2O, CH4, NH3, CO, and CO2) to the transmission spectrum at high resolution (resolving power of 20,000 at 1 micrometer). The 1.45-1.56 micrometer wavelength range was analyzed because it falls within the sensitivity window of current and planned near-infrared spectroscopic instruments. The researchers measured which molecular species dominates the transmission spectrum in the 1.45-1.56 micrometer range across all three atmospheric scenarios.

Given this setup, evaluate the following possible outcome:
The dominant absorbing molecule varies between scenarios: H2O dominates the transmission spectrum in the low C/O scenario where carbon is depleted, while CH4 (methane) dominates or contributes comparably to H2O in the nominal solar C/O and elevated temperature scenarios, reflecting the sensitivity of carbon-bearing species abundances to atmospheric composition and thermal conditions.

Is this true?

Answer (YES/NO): NO